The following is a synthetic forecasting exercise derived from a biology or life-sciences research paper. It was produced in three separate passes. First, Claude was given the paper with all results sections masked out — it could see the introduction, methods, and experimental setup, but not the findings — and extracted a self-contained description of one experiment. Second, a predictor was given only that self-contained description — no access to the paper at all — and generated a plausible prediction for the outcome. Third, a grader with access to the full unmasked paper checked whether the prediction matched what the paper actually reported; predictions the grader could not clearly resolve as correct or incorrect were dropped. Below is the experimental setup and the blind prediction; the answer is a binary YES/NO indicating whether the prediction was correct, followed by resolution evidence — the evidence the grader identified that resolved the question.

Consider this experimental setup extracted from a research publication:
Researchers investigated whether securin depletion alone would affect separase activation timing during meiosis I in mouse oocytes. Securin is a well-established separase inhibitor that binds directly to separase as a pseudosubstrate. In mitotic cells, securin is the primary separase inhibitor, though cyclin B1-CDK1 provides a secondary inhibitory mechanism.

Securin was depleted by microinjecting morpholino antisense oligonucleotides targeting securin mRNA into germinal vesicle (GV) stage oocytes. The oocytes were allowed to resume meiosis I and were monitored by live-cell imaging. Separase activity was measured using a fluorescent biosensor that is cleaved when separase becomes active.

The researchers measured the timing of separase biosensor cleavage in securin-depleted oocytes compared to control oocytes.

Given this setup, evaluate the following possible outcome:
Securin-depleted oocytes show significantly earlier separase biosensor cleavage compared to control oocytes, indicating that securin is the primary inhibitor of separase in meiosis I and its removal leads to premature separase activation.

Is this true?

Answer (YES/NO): NO